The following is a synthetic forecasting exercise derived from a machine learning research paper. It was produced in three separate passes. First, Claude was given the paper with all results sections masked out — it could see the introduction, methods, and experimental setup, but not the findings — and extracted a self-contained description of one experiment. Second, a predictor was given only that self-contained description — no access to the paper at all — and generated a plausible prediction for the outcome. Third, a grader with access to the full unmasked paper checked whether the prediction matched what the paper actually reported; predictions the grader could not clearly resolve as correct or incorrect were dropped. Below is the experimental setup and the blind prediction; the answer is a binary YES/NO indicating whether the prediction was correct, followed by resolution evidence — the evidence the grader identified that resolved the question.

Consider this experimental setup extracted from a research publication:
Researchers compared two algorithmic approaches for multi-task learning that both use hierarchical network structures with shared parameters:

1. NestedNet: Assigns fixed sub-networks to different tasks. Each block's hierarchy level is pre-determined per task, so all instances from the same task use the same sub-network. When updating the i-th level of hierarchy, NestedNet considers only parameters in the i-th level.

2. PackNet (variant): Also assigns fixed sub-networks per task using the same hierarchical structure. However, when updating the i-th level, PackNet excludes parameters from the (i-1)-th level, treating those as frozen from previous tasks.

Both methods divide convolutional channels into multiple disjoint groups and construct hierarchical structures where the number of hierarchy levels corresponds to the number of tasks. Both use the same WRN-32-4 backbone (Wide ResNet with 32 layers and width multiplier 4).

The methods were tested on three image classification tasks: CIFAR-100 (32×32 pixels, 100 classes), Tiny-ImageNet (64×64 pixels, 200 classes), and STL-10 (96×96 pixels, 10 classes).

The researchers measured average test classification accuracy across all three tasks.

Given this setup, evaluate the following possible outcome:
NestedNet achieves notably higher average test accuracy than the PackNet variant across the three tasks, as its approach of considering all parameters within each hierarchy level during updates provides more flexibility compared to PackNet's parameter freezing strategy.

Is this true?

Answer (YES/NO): NO